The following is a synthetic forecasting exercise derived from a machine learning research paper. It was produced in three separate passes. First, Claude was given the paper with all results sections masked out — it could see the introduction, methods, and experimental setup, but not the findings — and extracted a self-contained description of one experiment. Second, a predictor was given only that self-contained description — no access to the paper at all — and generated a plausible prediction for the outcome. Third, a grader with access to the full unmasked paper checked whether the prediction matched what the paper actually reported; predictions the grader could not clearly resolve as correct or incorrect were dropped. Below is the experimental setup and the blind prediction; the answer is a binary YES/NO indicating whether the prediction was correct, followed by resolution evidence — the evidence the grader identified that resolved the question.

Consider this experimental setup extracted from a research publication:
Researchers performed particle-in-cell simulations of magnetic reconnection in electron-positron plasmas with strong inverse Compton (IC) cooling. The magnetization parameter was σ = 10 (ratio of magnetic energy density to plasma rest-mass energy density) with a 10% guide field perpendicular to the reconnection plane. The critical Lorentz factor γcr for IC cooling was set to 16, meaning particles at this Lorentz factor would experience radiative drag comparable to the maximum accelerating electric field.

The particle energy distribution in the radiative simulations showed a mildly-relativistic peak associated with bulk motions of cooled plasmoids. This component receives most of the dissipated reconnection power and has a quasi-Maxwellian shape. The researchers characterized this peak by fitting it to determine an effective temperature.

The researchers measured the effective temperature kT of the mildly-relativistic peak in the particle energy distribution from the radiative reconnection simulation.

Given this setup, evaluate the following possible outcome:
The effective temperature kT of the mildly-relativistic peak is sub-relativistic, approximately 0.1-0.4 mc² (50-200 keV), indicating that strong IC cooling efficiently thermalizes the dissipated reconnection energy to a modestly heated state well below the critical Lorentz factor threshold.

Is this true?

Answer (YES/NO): YES